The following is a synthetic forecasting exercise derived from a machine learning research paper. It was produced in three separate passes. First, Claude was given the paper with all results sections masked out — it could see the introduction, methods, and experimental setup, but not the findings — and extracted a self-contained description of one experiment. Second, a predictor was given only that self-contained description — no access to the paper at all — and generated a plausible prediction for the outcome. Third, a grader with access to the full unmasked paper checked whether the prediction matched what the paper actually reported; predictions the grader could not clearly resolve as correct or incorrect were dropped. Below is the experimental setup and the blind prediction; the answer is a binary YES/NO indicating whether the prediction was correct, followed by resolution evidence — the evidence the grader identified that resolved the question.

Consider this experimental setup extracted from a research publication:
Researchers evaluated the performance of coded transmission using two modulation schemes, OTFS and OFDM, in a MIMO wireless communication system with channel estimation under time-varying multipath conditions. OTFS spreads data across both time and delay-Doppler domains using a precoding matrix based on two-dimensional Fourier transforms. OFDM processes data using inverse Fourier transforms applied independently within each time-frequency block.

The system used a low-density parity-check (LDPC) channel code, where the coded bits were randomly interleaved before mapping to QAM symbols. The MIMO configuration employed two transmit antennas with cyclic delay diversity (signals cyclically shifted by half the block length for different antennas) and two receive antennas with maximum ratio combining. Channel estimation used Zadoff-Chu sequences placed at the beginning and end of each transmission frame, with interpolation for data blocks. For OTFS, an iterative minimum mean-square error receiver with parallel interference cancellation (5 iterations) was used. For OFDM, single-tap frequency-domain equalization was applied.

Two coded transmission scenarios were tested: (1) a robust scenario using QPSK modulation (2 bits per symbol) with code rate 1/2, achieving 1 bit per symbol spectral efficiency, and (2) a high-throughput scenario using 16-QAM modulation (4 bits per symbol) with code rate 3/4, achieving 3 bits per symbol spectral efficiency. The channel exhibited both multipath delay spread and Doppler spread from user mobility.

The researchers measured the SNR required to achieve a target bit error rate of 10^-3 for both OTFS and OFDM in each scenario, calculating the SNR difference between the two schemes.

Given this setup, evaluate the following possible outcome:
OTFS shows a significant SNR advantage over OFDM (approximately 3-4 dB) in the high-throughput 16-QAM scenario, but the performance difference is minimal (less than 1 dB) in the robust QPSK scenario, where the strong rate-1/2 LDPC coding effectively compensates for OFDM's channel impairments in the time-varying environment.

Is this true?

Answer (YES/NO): NO